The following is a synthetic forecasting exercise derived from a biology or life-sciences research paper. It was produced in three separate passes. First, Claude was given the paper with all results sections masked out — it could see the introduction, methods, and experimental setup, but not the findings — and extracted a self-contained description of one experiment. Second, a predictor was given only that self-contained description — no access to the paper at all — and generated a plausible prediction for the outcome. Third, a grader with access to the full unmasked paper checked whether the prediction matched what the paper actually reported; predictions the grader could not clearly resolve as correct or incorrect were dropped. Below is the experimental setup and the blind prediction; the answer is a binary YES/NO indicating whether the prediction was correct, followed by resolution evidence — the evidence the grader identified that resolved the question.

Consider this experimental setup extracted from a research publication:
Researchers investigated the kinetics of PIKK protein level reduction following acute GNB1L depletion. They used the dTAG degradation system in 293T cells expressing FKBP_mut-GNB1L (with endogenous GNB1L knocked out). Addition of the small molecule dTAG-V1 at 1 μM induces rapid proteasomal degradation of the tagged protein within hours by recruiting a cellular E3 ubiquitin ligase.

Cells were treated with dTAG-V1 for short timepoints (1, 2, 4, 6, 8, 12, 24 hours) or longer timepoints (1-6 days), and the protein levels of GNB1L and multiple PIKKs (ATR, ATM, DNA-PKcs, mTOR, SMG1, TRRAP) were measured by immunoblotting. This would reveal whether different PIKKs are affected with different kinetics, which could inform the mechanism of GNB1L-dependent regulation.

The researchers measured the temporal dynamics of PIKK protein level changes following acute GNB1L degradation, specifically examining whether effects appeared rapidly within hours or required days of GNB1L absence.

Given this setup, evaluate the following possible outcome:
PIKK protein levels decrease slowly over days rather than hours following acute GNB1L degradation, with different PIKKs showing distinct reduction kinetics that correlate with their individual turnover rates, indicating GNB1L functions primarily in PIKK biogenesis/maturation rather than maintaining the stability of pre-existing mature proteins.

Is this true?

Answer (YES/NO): YES